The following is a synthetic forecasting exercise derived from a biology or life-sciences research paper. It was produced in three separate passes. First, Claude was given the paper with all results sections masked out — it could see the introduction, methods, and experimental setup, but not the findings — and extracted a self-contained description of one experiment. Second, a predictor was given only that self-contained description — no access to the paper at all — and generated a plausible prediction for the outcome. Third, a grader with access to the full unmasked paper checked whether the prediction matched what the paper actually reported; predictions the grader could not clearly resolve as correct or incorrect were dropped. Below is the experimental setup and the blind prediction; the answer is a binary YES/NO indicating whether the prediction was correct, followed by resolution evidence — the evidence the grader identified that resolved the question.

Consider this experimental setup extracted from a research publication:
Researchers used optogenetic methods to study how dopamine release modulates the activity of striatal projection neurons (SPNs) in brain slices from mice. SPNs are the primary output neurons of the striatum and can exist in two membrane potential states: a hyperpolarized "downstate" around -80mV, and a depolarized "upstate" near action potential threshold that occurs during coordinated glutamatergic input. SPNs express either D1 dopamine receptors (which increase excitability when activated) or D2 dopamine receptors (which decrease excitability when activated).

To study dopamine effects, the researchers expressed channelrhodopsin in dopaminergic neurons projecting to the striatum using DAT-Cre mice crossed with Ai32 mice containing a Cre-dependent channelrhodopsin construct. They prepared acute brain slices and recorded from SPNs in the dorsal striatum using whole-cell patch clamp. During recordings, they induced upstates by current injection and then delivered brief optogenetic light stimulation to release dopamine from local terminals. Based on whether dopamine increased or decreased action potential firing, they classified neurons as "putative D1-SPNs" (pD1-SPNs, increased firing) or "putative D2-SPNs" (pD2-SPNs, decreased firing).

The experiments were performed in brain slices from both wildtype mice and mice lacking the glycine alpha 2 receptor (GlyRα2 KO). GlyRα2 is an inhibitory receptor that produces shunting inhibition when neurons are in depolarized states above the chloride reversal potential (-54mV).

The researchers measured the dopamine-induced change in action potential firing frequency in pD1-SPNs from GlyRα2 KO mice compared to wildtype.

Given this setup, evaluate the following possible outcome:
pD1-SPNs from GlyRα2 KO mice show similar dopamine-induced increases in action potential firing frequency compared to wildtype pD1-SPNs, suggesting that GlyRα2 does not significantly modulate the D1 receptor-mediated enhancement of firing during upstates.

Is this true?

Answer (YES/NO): NO